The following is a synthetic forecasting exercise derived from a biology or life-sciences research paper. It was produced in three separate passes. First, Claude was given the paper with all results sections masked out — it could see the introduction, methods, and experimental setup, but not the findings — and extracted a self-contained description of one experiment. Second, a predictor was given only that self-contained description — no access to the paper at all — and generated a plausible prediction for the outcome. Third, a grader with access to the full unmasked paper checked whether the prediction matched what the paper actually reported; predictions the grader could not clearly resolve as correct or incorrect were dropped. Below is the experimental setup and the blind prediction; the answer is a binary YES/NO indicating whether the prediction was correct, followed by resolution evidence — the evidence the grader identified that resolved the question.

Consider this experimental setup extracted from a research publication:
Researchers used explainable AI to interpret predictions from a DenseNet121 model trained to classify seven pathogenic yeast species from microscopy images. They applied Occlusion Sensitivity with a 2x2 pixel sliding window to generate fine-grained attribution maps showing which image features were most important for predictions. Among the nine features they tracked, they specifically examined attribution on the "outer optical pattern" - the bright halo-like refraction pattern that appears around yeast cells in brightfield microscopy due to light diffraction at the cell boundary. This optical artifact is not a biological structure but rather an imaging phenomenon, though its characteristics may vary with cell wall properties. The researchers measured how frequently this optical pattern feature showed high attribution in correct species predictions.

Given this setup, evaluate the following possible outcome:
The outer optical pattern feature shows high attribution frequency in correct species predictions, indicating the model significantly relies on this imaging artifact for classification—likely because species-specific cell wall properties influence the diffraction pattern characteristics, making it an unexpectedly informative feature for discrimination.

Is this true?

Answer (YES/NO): NO